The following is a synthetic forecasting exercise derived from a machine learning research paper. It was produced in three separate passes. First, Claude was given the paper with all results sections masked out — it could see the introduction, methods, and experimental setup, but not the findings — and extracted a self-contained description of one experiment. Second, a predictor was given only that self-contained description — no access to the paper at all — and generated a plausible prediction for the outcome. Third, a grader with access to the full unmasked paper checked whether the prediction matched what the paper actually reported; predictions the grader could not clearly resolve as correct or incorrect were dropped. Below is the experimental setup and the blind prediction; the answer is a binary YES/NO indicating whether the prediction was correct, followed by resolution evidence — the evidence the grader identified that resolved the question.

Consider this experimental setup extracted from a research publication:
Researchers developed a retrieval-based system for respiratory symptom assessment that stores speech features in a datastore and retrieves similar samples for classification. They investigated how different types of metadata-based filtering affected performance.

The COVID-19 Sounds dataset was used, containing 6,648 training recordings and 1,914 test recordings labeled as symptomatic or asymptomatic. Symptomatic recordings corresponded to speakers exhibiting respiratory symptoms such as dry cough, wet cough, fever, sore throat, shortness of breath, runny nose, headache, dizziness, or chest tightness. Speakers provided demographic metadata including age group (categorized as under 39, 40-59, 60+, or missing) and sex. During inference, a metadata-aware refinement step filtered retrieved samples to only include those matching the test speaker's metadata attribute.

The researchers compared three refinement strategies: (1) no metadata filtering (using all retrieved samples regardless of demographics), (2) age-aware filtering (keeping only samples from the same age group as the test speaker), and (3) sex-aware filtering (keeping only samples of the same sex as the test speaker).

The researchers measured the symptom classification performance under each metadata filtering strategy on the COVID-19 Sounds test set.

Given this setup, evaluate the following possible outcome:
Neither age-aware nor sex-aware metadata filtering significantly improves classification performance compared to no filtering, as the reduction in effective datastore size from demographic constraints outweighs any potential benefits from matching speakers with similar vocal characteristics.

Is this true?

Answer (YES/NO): NO